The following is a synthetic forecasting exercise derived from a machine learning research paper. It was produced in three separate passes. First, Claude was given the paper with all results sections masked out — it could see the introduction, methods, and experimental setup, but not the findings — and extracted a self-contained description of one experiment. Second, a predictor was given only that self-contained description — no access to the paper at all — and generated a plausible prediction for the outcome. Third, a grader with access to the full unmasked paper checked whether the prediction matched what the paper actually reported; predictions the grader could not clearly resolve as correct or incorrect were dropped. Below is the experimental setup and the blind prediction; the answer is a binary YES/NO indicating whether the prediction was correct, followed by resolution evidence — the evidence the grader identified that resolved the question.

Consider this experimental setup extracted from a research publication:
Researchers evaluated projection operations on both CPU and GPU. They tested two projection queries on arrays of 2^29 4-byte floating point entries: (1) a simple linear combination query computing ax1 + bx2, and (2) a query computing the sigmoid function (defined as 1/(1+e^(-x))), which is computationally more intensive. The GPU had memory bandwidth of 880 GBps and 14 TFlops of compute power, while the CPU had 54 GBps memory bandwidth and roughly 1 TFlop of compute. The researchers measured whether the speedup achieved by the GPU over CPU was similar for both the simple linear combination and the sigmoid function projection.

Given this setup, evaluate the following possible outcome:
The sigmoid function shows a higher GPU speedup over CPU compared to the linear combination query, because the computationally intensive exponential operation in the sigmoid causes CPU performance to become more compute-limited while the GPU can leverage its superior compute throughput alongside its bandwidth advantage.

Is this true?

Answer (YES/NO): NO